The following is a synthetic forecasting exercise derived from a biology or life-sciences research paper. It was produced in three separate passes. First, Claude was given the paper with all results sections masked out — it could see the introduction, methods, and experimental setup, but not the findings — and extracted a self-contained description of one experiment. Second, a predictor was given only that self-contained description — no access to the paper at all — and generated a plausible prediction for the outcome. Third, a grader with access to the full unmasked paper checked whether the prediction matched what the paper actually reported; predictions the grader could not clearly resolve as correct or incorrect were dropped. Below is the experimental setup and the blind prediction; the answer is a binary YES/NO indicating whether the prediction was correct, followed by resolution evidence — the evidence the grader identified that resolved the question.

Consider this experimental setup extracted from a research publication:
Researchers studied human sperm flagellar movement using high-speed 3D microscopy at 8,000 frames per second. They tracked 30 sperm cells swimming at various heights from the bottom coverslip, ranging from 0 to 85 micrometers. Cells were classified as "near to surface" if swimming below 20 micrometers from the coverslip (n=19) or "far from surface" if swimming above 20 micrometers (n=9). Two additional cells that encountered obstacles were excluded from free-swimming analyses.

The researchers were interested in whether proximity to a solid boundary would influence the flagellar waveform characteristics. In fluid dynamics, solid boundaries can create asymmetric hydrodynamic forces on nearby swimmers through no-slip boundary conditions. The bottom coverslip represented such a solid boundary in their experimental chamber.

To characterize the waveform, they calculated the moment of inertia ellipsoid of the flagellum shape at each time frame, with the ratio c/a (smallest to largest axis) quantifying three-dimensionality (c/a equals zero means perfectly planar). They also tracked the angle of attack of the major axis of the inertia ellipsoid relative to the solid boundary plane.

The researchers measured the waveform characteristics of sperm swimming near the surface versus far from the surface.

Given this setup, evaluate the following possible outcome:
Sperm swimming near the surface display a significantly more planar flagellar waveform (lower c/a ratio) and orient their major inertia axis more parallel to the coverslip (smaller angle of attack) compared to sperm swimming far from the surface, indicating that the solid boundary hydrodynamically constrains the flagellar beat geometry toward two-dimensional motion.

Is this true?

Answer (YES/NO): NO